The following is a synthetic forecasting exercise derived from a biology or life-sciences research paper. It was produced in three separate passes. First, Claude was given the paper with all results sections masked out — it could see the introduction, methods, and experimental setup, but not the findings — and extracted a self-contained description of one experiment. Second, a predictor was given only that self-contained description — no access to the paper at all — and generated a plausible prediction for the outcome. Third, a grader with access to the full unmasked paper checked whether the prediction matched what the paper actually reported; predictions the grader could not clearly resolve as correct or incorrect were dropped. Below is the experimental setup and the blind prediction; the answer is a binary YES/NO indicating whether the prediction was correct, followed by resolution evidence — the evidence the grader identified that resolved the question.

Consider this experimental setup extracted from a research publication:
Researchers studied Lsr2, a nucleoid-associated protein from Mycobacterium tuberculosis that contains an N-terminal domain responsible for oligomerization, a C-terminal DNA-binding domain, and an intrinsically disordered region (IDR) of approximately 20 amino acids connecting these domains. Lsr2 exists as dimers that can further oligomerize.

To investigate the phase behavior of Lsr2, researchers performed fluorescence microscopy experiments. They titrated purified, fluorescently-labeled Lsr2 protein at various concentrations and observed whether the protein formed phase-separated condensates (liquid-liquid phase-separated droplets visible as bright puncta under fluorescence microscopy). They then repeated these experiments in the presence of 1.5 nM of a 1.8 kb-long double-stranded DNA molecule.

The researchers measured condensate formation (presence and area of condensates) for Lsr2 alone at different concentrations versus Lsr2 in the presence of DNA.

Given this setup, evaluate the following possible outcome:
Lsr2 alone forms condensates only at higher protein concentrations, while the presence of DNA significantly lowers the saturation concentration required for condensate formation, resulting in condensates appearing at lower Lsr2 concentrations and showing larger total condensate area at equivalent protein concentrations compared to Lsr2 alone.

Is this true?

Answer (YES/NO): YES